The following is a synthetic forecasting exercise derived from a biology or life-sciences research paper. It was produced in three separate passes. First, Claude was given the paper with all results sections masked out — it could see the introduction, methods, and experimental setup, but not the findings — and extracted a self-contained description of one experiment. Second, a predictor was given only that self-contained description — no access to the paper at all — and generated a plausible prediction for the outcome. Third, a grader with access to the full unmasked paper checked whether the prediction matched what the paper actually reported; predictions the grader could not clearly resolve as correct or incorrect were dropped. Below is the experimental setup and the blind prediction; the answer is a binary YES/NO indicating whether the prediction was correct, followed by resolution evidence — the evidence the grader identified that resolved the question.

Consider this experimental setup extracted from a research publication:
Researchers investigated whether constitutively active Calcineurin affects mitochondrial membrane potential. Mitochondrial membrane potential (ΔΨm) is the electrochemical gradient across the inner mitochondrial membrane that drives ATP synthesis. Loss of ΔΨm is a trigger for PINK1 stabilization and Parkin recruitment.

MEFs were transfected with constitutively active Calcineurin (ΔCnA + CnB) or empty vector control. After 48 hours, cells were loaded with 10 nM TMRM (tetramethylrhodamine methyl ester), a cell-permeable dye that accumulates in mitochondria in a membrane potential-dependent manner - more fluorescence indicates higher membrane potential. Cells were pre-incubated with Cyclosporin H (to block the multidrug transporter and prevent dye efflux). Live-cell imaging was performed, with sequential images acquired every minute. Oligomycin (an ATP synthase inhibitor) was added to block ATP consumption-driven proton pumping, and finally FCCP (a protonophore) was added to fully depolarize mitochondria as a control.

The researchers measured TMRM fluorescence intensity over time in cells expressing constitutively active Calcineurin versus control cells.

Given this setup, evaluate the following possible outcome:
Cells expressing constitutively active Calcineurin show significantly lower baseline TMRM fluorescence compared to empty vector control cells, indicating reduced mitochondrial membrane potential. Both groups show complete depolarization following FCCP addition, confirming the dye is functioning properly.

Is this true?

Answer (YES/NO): NO